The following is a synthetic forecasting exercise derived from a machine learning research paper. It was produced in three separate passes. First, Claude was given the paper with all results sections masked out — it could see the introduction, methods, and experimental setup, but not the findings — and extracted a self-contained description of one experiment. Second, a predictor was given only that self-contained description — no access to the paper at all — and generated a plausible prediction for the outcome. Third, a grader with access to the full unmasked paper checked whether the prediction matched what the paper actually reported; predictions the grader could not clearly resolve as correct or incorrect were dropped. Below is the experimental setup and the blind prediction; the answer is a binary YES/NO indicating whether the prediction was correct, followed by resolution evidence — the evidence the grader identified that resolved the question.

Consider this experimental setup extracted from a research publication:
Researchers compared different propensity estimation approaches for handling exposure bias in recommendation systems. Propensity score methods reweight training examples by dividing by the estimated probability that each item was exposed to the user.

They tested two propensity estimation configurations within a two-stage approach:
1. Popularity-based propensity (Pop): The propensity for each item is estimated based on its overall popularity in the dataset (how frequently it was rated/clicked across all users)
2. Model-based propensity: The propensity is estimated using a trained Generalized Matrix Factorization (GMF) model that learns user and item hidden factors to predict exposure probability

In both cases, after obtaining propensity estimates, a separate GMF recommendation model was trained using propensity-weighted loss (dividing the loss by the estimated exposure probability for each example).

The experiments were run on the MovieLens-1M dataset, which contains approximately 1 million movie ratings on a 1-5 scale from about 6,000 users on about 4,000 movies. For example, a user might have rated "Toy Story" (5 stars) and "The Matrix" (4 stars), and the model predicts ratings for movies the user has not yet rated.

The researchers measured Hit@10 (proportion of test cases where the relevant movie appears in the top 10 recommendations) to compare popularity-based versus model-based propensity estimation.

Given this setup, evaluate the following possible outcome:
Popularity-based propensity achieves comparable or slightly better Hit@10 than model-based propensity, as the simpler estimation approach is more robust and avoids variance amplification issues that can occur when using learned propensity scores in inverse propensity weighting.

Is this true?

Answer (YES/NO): YES